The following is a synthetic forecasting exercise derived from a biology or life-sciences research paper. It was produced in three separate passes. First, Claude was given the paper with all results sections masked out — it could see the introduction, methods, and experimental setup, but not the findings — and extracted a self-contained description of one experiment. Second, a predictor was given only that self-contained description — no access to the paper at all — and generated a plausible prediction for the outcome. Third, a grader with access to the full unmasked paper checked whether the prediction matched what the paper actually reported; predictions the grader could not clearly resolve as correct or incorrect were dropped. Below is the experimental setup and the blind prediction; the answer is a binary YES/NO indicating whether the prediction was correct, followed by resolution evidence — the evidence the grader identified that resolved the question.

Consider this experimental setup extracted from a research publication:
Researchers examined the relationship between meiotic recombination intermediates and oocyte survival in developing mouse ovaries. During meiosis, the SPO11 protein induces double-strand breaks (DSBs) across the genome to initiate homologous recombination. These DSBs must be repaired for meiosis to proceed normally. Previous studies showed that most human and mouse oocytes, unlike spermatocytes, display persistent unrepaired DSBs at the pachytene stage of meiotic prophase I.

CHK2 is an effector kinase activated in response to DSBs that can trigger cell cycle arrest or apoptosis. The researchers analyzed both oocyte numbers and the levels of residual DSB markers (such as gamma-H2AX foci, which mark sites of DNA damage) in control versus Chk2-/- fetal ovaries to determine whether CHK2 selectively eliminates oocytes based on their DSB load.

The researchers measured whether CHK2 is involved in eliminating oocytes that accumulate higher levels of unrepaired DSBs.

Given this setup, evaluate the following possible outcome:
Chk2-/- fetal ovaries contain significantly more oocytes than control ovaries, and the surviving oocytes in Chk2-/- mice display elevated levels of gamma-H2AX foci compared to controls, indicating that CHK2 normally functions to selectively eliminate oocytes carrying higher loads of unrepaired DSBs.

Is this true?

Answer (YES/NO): YES